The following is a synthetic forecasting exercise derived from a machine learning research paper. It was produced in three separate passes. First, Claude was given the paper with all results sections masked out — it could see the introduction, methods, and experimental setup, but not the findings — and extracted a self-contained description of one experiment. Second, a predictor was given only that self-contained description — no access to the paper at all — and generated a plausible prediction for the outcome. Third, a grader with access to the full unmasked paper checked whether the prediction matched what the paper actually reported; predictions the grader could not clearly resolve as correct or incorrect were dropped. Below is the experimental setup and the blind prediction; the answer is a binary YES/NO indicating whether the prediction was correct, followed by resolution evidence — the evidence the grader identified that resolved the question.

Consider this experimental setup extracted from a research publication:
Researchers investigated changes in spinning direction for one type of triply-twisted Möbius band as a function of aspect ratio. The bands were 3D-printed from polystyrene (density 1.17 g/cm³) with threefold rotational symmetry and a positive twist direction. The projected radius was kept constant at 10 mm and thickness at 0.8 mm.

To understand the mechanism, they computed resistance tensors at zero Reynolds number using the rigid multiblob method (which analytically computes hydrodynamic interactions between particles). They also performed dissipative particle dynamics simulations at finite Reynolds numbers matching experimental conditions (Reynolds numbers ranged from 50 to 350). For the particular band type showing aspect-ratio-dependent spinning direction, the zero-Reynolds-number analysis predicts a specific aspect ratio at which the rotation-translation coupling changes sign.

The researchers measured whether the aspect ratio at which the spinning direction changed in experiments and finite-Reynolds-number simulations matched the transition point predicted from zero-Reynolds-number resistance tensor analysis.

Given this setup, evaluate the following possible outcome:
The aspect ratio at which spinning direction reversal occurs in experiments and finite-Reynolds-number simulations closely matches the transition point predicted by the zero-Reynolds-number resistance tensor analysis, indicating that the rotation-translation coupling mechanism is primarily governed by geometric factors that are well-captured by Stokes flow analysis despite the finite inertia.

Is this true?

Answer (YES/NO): NO